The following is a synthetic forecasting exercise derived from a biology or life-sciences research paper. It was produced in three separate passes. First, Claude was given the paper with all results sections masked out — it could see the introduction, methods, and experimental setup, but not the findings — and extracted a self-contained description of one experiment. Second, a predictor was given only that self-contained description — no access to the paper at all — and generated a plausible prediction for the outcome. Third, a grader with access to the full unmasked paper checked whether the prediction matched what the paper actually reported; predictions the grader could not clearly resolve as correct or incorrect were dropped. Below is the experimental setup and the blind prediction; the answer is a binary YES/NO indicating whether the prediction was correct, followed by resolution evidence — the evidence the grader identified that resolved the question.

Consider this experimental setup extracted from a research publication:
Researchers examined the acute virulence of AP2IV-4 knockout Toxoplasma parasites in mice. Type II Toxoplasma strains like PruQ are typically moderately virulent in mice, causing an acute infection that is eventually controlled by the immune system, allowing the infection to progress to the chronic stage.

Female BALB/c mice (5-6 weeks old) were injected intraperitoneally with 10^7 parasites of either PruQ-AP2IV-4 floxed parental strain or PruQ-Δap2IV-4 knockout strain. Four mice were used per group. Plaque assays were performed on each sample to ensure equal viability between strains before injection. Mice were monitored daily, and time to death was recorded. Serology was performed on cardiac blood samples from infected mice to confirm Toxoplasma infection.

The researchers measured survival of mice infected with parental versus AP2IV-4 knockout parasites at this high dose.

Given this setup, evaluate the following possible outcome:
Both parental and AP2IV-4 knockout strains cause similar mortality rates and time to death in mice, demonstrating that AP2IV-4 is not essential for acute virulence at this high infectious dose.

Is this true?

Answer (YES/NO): NO